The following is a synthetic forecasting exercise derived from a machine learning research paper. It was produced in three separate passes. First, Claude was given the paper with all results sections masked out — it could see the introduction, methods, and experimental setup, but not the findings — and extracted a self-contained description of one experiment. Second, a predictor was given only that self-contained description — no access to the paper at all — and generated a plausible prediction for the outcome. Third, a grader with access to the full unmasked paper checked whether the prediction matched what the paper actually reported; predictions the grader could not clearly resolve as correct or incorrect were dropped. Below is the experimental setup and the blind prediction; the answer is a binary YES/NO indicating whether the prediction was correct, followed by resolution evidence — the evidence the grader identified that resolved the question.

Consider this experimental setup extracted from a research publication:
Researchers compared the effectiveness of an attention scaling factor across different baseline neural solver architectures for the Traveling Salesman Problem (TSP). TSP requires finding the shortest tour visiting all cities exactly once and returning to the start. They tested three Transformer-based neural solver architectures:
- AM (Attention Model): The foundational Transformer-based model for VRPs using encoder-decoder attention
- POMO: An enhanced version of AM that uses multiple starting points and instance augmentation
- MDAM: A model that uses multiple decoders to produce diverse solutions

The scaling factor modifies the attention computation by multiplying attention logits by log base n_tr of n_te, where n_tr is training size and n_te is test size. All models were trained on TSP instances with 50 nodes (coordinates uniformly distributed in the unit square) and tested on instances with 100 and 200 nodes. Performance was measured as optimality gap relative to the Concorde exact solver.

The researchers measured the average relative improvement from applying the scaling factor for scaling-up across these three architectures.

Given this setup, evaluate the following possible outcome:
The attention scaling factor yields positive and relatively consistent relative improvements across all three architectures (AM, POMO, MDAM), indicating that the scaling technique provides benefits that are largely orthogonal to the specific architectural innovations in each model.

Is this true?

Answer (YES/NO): NO